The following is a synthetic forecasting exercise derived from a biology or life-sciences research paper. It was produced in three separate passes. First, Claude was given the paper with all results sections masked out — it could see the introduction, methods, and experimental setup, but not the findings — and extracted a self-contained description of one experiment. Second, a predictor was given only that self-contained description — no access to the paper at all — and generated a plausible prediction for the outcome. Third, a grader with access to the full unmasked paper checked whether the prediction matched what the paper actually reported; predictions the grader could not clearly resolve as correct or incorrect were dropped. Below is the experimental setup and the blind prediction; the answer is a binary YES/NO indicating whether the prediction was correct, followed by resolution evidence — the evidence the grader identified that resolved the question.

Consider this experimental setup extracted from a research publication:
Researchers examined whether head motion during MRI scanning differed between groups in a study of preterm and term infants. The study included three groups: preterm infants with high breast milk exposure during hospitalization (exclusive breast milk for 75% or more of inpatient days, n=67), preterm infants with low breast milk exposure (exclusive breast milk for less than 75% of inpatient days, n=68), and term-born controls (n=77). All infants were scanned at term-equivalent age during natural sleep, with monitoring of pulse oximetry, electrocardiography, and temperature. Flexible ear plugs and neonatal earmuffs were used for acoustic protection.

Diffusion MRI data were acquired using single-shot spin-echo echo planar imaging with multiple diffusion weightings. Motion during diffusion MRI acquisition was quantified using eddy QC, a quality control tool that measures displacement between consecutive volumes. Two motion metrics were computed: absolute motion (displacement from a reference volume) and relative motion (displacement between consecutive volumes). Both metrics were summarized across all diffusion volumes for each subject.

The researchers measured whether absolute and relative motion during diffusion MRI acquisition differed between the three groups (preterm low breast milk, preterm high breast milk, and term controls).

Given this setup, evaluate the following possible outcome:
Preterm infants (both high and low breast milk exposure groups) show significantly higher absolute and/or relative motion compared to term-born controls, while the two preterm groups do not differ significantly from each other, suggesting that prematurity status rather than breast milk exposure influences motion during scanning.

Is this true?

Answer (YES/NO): NO